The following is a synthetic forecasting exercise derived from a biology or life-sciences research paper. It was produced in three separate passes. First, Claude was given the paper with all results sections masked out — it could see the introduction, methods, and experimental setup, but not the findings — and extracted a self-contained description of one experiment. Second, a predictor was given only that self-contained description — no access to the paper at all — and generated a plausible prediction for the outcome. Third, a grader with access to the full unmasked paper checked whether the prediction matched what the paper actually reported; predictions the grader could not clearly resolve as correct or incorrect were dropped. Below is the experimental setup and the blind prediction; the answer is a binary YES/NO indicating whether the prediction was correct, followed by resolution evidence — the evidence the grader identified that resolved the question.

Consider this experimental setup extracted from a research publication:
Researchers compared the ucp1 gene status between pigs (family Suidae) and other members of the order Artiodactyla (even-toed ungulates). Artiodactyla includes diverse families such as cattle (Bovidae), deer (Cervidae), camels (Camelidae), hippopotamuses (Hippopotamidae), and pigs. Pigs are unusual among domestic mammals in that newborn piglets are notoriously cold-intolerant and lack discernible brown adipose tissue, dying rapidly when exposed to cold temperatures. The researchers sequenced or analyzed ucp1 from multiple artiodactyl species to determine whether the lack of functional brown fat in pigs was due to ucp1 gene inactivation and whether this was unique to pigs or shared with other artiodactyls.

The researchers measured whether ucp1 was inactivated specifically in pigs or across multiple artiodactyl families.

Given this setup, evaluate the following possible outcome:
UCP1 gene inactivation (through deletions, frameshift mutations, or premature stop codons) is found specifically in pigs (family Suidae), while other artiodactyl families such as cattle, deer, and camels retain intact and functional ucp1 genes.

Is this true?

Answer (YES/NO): YES